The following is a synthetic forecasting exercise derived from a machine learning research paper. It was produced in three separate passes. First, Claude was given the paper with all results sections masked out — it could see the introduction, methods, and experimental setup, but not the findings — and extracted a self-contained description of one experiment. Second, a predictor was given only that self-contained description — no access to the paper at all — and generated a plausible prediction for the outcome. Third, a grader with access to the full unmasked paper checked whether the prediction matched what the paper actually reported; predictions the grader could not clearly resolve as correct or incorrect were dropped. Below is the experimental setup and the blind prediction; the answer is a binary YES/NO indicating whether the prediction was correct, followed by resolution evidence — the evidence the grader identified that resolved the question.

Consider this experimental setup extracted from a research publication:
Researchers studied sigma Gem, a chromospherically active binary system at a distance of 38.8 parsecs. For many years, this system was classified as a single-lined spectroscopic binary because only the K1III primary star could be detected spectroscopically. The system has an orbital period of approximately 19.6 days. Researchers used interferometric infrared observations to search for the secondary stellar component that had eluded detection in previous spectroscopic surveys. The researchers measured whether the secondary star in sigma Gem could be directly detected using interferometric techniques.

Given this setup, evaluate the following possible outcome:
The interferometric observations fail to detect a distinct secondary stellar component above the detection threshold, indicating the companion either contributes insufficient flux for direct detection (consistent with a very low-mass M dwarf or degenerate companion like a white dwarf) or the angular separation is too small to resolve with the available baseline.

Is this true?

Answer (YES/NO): NO